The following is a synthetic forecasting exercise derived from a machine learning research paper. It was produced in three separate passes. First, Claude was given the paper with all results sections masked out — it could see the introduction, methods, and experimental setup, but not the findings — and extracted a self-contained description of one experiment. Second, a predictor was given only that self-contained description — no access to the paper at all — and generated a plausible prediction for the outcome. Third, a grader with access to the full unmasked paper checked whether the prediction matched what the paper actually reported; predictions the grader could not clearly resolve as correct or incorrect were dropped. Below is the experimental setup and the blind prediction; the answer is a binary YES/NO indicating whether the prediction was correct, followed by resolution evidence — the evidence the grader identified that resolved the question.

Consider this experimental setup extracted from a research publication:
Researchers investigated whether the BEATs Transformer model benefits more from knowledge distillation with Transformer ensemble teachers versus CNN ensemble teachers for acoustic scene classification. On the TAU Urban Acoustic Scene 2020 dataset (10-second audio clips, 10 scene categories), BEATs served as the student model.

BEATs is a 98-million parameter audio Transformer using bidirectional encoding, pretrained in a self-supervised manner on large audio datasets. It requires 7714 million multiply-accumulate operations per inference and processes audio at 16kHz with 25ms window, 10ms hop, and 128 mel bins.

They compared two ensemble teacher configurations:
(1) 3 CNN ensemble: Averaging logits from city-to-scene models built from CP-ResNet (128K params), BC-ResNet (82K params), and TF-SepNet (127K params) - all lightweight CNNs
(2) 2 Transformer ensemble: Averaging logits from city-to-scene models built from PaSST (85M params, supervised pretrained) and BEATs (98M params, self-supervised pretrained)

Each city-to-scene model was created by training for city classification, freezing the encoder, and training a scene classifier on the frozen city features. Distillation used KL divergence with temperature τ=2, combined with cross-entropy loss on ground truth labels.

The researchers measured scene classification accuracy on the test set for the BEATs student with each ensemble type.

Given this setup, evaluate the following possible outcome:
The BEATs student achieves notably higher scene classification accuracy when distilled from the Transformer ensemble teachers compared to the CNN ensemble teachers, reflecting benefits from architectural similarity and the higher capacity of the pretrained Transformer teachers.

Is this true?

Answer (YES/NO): YES